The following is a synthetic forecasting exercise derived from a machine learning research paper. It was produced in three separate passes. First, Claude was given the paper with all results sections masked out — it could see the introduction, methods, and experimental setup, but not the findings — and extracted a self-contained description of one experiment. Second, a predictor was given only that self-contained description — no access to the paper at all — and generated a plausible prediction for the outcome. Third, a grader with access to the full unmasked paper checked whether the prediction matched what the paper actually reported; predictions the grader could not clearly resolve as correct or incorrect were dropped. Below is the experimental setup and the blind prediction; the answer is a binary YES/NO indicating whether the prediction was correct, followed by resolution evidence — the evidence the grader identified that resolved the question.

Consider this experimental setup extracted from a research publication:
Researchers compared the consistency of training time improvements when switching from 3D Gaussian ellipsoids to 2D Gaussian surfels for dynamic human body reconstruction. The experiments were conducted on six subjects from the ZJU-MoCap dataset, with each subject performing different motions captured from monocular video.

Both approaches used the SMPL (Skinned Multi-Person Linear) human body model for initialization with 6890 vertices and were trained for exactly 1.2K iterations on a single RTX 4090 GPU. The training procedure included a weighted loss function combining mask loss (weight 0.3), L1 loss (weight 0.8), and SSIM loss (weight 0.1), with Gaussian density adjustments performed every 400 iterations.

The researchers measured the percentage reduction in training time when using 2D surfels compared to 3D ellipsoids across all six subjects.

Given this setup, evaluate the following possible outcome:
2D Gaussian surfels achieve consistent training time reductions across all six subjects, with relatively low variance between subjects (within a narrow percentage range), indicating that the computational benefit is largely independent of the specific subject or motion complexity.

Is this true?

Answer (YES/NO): NO